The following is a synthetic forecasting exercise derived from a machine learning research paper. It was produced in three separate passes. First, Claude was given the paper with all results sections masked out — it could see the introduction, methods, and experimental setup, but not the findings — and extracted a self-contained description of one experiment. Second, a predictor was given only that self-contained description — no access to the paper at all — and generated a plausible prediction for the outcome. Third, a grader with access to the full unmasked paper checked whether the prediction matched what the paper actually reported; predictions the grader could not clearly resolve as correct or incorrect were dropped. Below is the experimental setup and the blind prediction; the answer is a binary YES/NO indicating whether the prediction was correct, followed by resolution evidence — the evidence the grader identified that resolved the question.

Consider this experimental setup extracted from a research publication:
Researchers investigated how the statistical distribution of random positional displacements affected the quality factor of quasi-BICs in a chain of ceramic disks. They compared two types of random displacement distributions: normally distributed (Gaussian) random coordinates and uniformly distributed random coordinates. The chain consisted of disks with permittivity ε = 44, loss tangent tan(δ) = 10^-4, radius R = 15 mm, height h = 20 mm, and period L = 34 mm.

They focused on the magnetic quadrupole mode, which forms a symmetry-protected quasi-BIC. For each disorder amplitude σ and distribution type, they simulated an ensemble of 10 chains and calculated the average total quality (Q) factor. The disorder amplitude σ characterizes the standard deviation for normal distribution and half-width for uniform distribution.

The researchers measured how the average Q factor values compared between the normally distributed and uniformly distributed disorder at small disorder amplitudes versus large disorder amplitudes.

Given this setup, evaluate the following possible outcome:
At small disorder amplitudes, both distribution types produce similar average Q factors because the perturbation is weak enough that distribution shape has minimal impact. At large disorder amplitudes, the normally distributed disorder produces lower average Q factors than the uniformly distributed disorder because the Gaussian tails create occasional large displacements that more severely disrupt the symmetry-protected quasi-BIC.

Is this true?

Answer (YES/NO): NO